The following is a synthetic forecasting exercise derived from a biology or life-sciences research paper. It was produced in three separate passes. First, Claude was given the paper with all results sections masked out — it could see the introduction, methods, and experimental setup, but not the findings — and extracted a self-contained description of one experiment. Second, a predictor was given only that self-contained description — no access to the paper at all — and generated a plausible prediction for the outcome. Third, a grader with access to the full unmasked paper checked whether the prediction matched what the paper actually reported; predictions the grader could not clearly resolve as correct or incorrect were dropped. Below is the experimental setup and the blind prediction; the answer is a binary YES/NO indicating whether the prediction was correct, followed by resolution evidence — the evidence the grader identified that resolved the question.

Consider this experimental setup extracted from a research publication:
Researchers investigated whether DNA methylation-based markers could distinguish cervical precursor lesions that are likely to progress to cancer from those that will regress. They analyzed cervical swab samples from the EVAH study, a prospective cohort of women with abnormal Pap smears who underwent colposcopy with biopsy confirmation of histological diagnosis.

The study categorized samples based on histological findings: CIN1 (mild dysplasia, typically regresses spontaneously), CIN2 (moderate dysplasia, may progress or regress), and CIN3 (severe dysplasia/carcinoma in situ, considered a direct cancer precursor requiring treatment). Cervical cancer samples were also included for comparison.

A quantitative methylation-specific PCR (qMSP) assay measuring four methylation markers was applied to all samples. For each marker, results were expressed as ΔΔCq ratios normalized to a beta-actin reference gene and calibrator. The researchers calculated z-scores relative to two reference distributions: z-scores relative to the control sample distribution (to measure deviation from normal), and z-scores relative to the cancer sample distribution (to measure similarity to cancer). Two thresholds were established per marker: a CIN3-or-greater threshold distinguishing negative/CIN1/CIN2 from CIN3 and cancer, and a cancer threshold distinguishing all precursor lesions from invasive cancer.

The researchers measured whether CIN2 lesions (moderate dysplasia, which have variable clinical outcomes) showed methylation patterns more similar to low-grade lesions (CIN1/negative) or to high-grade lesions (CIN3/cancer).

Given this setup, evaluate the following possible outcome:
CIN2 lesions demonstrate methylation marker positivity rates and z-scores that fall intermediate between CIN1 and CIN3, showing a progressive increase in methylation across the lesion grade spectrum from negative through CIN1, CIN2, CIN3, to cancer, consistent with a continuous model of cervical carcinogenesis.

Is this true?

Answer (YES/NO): YES